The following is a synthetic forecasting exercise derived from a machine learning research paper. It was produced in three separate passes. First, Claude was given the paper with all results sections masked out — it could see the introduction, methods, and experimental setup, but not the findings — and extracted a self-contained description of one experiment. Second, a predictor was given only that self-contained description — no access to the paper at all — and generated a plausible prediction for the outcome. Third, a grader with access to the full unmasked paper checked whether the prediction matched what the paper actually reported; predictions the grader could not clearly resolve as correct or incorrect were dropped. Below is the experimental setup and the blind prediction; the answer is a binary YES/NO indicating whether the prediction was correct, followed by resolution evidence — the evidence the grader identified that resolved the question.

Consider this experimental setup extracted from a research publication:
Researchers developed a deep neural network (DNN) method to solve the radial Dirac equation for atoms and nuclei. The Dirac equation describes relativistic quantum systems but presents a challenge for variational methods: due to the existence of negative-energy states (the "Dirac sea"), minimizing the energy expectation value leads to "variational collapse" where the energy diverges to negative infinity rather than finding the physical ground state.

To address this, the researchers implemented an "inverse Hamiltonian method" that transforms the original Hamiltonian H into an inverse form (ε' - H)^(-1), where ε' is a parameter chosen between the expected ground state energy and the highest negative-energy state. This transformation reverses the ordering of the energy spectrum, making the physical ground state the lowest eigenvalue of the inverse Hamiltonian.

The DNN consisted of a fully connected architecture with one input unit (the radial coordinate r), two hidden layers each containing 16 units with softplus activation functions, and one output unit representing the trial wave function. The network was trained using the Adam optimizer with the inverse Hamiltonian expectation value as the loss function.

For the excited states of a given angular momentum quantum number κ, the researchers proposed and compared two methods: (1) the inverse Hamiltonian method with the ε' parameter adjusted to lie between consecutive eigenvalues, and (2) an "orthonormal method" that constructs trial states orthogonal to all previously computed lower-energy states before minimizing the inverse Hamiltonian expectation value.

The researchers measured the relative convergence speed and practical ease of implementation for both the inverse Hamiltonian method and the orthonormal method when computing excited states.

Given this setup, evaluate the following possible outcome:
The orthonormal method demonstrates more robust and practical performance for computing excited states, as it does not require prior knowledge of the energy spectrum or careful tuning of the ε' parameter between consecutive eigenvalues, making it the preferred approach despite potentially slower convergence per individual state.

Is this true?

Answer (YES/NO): NO